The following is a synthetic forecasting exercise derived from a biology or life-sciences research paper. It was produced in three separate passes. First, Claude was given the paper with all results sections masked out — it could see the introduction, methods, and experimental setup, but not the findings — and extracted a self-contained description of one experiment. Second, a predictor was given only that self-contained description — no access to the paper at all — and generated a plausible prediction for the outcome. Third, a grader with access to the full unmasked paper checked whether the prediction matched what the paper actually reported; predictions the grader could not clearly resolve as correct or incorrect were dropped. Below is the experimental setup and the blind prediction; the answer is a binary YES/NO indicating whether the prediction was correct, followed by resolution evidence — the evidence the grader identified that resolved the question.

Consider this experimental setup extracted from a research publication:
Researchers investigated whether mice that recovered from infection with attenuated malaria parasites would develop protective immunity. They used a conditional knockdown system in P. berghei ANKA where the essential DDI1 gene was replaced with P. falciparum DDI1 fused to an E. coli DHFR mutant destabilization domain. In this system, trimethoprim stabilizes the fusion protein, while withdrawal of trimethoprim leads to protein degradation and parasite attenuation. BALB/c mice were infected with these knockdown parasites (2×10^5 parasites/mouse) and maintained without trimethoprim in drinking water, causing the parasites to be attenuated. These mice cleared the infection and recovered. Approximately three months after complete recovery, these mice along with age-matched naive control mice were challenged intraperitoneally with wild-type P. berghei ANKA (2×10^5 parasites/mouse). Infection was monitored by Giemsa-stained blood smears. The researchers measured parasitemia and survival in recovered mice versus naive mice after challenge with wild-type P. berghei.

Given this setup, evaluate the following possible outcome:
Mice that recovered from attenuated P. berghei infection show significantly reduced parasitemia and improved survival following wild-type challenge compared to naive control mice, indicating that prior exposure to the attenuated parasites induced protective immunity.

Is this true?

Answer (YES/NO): YES